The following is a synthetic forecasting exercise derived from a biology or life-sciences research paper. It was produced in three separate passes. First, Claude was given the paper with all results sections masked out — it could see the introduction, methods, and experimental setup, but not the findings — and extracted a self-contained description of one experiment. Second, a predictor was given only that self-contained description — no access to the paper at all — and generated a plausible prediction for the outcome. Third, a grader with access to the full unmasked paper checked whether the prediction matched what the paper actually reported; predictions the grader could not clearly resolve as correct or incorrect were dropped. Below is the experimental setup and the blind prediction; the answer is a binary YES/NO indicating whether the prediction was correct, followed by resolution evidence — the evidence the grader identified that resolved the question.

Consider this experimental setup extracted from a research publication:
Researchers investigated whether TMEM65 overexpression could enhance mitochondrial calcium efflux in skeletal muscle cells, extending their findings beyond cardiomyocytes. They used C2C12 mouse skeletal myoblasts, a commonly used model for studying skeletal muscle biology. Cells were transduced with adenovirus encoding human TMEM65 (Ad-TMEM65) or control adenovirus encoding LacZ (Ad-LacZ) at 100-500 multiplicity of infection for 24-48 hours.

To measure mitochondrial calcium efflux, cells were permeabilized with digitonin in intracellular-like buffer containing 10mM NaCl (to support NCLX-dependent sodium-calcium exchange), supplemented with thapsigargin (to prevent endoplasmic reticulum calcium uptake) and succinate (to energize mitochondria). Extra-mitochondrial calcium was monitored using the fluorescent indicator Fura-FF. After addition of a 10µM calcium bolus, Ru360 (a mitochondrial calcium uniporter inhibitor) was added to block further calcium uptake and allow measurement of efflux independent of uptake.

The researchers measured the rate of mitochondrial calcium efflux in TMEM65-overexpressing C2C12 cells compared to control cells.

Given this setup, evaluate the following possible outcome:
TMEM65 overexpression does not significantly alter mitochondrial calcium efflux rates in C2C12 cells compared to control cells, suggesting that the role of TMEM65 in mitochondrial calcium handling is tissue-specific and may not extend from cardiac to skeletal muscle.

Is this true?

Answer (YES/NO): NO